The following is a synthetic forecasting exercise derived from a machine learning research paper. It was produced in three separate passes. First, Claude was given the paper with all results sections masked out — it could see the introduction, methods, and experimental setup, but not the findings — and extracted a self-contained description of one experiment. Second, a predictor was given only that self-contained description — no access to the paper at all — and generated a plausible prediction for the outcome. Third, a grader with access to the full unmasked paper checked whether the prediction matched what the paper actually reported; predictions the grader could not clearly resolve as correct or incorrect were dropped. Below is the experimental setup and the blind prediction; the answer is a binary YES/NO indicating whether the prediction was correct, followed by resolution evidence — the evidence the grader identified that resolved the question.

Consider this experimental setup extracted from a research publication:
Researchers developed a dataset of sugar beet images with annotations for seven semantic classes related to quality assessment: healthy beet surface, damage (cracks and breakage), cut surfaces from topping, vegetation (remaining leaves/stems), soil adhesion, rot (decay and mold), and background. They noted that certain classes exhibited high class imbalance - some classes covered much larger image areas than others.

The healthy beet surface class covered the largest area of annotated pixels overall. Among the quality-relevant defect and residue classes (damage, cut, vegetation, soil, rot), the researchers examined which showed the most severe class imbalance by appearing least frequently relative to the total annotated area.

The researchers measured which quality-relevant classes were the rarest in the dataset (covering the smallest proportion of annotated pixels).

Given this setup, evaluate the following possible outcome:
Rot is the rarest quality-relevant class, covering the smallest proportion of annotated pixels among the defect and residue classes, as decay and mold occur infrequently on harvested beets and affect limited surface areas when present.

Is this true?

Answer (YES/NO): NO